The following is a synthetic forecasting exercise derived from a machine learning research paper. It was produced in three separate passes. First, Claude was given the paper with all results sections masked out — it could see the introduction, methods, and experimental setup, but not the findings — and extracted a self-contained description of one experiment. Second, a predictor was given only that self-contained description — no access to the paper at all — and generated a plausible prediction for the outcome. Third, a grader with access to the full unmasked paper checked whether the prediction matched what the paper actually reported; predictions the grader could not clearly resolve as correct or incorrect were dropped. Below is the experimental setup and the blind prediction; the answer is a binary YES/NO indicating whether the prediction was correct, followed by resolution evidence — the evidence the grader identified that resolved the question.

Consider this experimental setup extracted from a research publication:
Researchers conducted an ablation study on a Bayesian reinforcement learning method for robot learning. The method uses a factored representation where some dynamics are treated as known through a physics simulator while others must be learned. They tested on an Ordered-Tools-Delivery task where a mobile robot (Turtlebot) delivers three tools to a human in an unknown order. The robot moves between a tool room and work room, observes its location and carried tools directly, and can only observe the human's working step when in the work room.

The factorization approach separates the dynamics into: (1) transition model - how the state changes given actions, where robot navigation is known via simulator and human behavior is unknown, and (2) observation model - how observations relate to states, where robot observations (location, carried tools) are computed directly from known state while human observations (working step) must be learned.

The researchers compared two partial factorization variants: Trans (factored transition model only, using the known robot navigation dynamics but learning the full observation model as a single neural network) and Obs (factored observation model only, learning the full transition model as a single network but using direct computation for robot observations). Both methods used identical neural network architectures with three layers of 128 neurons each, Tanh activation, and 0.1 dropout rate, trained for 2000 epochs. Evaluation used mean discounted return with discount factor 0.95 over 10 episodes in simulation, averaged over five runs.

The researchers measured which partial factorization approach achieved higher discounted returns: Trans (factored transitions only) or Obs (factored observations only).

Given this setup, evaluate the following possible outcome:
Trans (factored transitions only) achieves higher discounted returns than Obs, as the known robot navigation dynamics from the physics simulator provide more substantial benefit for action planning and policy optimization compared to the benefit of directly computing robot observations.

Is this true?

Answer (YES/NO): NO